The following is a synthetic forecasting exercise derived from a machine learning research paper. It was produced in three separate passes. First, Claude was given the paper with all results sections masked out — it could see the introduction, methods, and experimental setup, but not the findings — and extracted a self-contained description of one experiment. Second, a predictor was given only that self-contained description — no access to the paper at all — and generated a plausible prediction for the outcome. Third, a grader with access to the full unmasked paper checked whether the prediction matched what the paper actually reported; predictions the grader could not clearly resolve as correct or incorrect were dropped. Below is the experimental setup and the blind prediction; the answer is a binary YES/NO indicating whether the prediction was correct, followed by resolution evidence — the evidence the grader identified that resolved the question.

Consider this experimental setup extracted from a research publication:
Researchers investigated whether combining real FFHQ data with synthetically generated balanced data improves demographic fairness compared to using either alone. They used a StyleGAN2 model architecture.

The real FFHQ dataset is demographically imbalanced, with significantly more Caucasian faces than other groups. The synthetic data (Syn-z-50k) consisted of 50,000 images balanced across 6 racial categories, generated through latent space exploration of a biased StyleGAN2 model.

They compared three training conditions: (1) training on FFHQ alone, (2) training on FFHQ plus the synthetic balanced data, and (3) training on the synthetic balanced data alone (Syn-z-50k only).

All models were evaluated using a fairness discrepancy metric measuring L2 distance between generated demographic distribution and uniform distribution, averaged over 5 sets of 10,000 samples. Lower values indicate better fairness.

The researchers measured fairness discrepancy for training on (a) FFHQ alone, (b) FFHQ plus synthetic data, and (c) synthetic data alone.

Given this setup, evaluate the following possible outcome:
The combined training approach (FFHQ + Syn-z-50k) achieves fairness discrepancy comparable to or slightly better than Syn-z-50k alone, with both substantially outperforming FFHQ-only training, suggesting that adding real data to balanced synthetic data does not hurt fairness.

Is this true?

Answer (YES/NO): NO